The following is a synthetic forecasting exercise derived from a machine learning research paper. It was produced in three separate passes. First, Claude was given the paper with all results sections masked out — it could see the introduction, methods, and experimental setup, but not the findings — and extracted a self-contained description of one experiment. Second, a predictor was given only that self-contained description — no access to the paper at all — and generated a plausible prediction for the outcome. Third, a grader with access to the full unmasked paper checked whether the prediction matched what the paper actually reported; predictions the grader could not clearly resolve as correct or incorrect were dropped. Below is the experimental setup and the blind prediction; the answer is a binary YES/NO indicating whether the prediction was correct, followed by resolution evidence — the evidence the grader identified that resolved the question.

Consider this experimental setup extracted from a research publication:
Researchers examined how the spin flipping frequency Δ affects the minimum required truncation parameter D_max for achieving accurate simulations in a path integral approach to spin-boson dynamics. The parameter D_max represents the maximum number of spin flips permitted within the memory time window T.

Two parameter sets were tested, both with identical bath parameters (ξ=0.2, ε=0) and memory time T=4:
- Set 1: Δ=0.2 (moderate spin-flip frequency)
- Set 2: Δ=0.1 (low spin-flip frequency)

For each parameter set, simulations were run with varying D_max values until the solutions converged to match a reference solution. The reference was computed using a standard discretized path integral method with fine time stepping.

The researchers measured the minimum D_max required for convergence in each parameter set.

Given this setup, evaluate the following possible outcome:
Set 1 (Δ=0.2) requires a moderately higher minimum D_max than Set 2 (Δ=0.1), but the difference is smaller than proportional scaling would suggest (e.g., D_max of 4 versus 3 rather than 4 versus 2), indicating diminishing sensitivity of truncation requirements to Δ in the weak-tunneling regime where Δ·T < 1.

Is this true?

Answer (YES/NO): NO